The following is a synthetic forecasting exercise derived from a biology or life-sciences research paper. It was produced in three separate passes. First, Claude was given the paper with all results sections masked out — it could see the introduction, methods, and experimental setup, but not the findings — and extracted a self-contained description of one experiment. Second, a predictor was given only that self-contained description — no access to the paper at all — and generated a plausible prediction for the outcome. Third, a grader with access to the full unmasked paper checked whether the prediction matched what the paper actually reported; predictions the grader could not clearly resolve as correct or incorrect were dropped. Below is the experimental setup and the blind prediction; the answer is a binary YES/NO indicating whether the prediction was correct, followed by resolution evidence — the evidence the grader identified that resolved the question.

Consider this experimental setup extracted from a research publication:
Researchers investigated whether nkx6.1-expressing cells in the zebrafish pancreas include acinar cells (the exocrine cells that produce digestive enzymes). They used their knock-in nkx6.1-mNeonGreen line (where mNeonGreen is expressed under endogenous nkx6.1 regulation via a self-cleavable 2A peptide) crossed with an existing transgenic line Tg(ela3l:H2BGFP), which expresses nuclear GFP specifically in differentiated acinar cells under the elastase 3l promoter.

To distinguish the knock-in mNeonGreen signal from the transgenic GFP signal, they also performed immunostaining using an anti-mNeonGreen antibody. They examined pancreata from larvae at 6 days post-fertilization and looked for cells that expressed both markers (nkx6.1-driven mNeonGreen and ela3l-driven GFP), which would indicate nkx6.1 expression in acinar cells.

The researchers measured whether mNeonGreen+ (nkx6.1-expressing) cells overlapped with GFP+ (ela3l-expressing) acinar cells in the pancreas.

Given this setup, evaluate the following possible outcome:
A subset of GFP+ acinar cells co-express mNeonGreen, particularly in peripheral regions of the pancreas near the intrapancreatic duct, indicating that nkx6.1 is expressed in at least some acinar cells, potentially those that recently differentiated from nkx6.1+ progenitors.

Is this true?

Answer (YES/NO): NO